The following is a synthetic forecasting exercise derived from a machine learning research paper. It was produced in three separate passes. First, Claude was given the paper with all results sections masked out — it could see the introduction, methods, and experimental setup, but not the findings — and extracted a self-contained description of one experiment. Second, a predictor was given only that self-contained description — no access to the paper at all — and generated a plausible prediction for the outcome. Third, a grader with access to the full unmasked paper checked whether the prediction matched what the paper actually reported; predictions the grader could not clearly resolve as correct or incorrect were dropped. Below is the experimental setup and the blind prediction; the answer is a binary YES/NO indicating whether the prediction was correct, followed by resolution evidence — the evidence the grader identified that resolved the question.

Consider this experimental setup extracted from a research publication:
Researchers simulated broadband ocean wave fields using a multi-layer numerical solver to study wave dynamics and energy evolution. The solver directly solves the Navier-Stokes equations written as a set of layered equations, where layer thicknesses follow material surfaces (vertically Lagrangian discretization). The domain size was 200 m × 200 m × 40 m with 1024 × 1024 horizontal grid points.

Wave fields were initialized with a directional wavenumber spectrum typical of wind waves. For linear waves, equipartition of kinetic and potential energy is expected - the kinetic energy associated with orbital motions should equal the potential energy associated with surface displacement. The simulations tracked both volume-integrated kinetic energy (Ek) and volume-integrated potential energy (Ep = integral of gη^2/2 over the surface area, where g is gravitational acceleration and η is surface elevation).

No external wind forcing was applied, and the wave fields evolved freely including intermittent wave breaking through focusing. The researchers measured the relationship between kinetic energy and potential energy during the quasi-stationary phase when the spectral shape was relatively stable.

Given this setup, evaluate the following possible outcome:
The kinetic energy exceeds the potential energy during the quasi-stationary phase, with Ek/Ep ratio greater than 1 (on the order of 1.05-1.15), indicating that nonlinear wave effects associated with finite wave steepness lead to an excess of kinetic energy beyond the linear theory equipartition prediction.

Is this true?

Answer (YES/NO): NO